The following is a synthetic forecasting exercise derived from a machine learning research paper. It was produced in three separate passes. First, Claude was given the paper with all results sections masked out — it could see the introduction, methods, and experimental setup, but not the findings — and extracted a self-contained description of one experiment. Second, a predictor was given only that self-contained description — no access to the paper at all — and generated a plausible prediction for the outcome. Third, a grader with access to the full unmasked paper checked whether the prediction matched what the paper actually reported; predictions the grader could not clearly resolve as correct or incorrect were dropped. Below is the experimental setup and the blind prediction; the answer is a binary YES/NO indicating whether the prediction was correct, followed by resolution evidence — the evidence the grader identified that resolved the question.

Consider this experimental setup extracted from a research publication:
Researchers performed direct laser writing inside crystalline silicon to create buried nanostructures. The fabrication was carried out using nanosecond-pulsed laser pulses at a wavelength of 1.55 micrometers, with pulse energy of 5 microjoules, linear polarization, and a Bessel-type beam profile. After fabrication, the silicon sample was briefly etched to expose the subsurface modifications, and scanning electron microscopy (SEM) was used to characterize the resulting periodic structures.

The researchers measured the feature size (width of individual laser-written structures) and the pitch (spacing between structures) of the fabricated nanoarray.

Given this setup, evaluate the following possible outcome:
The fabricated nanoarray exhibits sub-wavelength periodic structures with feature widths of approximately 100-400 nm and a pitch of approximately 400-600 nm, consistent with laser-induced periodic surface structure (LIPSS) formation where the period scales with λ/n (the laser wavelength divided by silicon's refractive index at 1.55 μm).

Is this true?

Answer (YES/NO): NO